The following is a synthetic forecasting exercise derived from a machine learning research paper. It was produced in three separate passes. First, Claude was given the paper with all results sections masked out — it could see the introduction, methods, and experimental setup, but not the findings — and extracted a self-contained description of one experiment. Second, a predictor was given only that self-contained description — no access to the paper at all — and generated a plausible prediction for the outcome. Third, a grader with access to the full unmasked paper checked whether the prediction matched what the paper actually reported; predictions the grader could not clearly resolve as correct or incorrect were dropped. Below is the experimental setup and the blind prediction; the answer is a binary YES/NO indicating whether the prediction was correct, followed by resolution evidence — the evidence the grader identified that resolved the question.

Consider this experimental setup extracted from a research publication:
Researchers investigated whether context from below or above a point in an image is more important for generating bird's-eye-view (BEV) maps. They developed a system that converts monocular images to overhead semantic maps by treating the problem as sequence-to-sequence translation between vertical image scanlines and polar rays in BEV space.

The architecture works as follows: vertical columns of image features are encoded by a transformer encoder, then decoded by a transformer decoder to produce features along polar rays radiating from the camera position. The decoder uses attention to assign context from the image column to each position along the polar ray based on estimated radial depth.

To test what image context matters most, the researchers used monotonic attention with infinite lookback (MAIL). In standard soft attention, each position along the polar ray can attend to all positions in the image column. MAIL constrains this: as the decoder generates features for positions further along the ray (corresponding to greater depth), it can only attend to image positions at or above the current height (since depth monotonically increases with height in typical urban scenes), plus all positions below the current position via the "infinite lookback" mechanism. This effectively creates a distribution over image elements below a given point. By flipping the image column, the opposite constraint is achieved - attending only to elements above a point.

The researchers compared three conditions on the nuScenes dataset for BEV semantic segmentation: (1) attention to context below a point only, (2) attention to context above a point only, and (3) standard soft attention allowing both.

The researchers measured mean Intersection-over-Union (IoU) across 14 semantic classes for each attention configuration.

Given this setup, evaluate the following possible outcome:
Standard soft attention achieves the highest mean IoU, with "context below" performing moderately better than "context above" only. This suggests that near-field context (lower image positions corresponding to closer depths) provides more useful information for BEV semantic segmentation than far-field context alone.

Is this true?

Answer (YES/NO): NO